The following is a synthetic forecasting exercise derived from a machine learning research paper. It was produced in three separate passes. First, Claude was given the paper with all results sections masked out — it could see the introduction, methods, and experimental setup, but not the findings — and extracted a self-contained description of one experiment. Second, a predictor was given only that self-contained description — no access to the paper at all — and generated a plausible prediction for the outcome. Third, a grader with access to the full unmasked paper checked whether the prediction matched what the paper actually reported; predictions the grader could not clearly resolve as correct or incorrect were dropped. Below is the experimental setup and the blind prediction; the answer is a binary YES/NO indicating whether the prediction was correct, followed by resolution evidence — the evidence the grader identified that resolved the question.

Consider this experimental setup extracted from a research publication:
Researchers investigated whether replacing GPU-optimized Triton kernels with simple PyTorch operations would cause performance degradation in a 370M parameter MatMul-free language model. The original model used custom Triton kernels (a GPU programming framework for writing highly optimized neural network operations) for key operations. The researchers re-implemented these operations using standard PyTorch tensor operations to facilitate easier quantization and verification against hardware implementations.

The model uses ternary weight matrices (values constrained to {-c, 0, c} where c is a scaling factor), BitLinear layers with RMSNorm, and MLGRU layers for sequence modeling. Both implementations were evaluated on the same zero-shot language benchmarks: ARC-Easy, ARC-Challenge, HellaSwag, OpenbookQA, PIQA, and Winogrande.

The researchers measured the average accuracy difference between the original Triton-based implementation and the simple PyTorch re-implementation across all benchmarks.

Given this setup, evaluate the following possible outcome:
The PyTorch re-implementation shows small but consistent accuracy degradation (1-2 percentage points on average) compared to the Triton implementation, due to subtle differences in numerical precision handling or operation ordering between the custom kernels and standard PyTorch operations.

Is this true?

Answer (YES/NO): NO